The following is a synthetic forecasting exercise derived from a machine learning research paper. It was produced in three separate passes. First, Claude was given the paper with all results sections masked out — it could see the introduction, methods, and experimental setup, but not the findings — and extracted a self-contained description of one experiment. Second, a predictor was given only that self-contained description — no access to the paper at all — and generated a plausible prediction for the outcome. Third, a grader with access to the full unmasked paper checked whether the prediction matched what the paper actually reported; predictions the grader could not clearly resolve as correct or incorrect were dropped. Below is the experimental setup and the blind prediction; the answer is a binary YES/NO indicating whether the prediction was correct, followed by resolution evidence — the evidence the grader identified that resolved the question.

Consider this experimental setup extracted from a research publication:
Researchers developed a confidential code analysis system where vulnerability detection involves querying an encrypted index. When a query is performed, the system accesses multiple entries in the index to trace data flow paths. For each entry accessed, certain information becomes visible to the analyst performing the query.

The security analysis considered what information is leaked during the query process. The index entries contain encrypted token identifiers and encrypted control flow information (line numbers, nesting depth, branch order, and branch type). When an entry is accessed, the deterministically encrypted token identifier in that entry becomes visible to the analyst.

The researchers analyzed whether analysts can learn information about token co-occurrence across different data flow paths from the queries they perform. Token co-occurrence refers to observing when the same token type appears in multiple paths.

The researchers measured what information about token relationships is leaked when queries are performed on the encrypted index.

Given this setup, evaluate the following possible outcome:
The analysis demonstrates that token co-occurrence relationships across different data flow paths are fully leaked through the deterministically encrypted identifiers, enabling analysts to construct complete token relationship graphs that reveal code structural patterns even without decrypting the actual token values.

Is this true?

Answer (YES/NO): NO